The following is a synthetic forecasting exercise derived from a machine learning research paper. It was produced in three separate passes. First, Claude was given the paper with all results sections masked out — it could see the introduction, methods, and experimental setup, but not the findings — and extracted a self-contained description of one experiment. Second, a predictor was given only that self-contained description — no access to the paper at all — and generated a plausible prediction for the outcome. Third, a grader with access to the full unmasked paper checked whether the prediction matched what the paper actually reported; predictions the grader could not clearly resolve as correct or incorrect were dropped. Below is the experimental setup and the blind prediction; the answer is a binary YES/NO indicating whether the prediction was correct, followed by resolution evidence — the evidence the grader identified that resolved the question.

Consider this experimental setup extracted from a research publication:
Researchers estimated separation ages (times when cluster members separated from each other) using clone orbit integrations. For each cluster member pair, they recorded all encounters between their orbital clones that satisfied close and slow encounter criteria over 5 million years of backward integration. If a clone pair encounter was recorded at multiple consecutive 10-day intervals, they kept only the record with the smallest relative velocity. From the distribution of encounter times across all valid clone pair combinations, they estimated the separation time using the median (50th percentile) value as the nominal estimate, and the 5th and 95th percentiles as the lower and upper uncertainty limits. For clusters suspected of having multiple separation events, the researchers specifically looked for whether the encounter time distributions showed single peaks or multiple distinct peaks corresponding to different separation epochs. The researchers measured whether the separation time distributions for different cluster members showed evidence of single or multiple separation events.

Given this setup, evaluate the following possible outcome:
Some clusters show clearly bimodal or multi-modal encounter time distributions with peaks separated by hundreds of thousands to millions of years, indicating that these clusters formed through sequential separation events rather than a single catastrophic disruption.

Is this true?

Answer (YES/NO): YES